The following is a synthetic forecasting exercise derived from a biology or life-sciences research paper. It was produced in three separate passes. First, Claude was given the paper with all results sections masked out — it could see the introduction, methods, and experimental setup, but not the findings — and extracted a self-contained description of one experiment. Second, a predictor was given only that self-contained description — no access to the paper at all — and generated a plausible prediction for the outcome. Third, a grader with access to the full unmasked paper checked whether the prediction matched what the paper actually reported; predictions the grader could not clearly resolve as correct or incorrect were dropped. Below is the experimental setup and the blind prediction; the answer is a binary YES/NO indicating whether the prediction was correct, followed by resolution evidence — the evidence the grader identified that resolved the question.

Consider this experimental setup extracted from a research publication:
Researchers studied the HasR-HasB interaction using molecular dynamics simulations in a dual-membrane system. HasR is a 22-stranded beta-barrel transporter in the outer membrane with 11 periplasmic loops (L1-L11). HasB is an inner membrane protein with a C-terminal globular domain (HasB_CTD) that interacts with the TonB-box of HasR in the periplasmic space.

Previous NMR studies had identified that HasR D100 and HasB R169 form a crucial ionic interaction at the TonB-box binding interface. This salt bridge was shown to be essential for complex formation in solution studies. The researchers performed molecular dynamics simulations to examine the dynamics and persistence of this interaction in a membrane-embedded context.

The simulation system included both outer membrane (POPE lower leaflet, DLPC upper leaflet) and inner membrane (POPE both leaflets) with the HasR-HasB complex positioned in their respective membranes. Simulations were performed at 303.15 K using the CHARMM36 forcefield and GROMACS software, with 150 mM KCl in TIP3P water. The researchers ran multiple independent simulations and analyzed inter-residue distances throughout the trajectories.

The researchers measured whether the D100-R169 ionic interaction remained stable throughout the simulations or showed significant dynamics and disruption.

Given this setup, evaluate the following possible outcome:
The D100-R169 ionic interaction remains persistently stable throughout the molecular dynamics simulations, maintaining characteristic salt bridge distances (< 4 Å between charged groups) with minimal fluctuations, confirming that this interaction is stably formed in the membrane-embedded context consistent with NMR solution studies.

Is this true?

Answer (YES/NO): NO